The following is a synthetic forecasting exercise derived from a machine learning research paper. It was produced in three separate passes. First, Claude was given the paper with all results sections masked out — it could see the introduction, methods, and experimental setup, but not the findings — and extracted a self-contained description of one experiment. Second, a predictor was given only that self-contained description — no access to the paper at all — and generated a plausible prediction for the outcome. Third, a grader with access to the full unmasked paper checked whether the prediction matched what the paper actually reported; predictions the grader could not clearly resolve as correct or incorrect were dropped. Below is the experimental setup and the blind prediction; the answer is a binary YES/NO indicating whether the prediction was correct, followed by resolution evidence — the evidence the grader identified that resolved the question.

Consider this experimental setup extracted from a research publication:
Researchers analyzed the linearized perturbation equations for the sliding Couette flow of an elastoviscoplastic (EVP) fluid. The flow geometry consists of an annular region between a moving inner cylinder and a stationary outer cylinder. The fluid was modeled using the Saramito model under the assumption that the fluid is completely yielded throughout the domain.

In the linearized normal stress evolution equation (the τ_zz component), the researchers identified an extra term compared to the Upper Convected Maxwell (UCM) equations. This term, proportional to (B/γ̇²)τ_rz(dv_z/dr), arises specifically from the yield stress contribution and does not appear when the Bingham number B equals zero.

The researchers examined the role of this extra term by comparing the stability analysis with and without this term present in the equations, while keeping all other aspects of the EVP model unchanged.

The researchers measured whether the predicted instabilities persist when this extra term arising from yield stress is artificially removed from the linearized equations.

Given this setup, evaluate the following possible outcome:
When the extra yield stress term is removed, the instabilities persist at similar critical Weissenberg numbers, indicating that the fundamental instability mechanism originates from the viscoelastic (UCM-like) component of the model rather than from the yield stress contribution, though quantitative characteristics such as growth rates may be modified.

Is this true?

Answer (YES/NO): NO